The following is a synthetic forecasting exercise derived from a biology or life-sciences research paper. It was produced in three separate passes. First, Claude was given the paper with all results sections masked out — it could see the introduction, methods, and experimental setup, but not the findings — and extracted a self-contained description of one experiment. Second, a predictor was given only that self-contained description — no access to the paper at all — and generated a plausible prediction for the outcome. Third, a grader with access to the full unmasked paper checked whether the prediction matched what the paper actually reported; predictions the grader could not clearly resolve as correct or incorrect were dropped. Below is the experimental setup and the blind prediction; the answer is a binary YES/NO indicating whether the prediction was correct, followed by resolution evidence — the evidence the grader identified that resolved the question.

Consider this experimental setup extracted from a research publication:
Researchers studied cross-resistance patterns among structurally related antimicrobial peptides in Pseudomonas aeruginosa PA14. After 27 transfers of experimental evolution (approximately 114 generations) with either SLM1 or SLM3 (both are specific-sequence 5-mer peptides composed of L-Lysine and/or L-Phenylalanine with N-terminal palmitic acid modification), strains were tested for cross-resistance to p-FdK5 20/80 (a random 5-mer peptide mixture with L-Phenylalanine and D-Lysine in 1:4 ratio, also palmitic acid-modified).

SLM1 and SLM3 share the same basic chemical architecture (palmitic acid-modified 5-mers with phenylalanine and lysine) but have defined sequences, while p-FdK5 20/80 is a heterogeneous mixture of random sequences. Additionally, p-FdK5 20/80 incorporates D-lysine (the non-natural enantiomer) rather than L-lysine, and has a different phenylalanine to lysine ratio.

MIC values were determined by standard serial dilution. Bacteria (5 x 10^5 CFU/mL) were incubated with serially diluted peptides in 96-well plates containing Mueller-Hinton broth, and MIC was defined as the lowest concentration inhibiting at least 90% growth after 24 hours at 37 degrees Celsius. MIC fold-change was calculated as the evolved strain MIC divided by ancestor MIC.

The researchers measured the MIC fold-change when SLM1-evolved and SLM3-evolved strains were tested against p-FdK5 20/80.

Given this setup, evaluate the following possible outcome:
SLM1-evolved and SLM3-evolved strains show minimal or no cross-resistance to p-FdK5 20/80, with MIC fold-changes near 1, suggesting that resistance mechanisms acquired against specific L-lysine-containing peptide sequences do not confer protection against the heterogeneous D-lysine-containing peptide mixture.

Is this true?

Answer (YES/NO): NO